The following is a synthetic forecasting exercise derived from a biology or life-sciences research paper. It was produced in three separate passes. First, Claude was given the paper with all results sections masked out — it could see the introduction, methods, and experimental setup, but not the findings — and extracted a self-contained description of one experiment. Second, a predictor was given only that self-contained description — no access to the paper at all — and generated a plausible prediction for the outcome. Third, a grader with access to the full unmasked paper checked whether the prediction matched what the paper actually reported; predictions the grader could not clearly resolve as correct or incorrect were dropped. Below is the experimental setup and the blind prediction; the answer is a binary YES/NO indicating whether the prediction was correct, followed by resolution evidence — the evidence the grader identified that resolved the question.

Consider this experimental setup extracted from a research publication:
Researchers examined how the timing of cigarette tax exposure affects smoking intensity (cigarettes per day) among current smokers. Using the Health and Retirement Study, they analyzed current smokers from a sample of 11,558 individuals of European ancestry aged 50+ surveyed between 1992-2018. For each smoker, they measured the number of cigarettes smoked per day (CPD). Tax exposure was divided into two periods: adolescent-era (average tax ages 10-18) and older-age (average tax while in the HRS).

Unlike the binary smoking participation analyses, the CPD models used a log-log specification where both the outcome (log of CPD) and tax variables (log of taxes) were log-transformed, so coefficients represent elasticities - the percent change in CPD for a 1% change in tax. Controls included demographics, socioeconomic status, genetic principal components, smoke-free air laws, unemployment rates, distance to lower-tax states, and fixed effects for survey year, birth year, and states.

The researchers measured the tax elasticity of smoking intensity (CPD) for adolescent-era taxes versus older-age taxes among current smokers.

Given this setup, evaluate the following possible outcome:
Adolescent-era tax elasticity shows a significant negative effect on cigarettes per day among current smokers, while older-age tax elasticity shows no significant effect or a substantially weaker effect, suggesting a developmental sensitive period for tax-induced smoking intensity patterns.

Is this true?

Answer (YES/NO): NO